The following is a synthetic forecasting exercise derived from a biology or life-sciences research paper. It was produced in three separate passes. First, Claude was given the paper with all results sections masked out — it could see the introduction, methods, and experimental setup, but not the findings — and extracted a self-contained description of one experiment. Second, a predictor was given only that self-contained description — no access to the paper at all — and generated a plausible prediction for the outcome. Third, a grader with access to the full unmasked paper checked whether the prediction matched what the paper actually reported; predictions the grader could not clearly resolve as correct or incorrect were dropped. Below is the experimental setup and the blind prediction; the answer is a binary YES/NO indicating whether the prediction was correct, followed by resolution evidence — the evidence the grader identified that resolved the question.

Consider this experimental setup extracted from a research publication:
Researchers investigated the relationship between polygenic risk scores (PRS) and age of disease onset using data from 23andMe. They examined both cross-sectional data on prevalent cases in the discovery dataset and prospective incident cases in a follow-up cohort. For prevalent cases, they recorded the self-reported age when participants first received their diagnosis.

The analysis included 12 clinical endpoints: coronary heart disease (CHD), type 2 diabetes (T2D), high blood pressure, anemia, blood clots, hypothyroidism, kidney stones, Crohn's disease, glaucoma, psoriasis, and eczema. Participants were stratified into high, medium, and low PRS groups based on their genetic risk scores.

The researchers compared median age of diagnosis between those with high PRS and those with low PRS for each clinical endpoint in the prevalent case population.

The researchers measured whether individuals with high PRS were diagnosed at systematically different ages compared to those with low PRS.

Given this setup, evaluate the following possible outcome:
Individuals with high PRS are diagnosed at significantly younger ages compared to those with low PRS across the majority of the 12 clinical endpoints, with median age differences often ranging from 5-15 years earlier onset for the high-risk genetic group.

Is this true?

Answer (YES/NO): YES